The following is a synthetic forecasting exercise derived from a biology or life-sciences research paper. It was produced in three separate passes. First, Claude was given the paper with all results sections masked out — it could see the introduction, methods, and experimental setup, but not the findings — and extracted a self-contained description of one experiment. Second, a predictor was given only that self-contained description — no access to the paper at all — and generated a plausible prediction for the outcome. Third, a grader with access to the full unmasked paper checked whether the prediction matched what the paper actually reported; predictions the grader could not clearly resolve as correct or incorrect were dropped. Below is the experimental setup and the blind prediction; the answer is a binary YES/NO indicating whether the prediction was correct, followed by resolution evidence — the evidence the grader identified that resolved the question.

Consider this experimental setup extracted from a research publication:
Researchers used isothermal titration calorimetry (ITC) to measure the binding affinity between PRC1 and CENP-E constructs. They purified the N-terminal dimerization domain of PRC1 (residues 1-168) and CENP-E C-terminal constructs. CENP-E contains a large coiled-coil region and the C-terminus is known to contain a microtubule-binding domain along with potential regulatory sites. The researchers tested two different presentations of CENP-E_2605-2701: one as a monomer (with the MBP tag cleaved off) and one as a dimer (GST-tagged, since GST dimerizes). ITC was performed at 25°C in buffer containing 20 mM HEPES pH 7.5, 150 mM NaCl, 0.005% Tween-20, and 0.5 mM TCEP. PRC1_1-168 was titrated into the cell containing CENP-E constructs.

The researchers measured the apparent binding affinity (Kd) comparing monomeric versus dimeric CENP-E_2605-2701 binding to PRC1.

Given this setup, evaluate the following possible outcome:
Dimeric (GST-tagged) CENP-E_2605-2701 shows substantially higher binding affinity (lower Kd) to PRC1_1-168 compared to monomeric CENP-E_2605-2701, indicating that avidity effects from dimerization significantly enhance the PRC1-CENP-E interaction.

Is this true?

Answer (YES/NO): YES